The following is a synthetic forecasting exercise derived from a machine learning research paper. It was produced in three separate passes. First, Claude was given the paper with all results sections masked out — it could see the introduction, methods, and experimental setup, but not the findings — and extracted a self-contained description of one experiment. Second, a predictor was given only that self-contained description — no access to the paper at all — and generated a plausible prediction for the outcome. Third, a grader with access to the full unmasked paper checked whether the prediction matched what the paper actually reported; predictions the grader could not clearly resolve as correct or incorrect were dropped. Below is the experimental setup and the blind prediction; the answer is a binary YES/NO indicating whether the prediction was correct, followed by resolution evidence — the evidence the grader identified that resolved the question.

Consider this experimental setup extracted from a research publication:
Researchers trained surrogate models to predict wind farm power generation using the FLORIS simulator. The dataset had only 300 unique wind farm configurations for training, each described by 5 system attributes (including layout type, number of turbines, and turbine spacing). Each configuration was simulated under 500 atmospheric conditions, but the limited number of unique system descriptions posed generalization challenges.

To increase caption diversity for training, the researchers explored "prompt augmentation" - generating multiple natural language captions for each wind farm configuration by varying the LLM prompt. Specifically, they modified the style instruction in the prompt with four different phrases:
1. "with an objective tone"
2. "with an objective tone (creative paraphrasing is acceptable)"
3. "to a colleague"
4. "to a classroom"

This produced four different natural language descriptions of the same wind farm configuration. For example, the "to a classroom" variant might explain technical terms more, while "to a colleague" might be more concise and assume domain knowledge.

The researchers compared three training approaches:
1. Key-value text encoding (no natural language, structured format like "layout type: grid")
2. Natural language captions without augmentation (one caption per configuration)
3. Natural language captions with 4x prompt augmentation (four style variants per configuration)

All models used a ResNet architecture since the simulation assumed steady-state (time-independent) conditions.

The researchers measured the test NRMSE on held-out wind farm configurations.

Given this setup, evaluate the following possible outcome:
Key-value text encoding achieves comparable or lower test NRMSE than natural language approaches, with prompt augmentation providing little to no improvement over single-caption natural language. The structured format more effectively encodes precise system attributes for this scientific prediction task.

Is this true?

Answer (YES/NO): NO